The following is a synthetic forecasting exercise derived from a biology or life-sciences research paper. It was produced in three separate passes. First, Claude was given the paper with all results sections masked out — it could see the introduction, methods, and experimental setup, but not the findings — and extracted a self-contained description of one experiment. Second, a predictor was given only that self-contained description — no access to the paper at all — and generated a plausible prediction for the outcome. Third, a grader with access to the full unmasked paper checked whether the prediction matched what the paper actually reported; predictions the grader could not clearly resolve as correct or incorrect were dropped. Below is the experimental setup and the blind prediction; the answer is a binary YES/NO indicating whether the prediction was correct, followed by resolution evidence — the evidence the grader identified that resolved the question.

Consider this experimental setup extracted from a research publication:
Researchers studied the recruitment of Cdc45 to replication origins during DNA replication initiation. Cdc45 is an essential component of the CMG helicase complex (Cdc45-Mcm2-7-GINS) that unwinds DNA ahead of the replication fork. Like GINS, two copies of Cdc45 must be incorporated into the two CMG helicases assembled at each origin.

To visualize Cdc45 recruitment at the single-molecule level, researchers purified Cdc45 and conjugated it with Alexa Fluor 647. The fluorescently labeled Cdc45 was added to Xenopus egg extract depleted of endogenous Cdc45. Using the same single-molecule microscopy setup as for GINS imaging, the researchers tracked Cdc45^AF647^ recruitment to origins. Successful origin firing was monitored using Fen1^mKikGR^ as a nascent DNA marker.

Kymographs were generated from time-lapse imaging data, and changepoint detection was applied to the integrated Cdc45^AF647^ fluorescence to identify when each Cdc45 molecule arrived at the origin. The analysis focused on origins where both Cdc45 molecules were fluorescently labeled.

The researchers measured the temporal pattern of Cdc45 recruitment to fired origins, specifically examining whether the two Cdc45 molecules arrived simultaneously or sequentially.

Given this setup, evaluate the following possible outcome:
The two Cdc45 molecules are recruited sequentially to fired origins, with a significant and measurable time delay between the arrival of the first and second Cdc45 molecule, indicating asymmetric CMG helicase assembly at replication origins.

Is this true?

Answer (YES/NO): NO